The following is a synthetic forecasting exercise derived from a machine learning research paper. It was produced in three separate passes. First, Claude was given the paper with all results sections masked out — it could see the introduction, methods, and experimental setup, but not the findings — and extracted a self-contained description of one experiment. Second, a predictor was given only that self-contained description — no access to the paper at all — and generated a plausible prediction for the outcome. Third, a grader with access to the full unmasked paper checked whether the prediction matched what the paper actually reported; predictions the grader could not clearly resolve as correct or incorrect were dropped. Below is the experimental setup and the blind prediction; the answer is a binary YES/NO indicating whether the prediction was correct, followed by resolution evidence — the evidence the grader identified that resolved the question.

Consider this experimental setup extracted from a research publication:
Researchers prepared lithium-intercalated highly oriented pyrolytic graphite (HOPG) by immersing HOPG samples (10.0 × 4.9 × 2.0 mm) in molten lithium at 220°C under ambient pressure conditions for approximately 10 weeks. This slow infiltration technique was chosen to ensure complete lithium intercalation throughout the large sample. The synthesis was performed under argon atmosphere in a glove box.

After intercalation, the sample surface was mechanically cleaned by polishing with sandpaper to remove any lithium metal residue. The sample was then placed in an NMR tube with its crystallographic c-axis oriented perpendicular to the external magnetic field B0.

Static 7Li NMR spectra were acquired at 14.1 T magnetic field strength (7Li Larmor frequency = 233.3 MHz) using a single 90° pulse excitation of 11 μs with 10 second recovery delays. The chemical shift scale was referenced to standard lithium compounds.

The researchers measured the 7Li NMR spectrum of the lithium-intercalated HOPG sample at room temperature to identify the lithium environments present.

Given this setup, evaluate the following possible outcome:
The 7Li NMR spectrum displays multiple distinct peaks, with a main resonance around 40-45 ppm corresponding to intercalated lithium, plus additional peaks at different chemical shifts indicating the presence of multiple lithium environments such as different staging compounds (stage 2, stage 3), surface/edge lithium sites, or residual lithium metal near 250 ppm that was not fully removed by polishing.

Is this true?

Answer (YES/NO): NO